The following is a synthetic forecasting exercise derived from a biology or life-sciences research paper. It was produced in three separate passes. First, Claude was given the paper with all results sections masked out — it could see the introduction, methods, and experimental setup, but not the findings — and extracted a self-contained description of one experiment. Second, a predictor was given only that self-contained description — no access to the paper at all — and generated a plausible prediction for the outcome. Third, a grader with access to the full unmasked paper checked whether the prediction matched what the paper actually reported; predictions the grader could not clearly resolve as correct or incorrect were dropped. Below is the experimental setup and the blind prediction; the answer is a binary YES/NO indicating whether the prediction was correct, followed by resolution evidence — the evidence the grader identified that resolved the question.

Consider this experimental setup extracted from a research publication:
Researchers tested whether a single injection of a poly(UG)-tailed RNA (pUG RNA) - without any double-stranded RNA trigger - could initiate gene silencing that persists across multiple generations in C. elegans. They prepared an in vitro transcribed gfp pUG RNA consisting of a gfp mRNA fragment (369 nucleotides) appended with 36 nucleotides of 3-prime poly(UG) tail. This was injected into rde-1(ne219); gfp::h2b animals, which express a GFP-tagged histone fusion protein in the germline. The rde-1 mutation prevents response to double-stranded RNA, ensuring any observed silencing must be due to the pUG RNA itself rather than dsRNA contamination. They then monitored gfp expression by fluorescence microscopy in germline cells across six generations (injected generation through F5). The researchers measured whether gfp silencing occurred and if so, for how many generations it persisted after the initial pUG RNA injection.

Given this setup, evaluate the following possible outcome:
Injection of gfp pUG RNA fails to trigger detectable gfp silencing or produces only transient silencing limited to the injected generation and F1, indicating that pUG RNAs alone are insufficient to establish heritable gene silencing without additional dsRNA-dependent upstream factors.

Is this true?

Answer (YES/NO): NO